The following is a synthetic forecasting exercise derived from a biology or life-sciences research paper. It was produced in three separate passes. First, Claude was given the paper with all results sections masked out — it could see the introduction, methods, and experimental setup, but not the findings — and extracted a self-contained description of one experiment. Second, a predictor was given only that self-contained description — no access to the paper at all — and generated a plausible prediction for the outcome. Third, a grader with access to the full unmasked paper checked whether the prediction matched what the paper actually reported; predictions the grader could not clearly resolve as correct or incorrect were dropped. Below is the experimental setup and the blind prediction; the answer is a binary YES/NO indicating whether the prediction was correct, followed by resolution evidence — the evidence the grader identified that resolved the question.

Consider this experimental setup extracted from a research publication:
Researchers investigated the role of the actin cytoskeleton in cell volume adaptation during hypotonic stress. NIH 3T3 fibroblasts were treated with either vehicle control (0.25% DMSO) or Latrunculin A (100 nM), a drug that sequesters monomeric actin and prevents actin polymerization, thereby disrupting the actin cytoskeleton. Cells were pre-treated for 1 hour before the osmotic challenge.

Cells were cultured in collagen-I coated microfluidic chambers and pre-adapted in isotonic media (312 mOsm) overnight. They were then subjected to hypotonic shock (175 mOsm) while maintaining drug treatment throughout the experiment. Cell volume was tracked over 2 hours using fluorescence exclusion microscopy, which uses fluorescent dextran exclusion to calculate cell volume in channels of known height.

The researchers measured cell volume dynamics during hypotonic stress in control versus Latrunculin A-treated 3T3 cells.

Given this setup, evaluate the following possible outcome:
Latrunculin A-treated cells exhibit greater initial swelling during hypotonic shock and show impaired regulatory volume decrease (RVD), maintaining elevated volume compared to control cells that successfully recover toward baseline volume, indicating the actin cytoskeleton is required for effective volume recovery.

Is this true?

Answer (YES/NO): NO